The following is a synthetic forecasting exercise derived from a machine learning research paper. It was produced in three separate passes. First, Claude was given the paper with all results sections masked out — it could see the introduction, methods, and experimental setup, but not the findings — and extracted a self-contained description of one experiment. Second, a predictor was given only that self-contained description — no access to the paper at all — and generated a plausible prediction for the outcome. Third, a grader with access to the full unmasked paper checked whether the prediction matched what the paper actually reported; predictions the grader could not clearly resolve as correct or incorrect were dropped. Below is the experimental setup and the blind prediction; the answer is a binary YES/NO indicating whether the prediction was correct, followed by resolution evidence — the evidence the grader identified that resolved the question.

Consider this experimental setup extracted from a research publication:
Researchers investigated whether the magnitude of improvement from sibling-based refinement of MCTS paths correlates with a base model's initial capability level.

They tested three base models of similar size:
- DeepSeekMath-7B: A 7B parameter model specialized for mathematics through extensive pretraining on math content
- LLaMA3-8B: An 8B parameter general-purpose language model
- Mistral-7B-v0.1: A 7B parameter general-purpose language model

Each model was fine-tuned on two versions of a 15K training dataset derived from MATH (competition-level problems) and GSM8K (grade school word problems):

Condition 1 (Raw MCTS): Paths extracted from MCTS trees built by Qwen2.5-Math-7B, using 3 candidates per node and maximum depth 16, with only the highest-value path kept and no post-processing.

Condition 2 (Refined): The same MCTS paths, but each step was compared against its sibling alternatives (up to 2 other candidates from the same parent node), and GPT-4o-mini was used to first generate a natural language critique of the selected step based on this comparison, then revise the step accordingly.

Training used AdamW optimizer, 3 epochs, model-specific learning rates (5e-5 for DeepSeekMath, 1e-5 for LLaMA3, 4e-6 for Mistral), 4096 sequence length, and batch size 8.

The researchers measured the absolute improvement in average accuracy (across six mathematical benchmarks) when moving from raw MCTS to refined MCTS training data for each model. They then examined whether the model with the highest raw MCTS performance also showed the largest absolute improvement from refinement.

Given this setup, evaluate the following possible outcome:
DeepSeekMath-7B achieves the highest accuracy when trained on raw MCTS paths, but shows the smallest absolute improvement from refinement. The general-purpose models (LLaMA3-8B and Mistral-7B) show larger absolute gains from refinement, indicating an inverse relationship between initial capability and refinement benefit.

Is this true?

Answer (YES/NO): NO